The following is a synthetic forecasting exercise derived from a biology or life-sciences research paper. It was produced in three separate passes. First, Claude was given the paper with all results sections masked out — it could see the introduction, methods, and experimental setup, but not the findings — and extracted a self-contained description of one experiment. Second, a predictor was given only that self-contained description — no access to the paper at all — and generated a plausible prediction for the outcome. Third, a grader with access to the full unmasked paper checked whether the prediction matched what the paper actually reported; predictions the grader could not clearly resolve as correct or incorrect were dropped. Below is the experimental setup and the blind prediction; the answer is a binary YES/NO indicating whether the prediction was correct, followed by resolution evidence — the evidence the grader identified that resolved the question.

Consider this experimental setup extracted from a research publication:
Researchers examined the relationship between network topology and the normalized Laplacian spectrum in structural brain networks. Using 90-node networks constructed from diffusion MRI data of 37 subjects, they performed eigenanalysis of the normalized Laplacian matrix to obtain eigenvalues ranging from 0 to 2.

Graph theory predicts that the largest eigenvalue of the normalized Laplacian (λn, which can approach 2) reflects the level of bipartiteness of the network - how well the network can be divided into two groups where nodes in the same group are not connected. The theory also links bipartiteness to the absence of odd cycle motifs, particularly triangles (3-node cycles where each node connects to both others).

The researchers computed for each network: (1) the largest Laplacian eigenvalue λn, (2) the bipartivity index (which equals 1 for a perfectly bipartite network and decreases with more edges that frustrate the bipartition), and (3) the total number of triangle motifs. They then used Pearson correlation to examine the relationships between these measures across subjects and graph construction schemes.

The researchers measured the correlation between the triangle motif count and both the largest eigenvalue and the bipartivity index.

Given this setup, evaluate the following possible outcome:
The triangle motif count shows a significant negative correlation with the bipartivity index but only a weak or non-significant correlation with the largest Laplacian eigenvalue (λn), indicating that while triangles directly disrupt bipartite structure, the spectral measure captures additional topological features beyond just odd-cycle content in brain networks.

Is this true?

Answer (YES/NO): YES